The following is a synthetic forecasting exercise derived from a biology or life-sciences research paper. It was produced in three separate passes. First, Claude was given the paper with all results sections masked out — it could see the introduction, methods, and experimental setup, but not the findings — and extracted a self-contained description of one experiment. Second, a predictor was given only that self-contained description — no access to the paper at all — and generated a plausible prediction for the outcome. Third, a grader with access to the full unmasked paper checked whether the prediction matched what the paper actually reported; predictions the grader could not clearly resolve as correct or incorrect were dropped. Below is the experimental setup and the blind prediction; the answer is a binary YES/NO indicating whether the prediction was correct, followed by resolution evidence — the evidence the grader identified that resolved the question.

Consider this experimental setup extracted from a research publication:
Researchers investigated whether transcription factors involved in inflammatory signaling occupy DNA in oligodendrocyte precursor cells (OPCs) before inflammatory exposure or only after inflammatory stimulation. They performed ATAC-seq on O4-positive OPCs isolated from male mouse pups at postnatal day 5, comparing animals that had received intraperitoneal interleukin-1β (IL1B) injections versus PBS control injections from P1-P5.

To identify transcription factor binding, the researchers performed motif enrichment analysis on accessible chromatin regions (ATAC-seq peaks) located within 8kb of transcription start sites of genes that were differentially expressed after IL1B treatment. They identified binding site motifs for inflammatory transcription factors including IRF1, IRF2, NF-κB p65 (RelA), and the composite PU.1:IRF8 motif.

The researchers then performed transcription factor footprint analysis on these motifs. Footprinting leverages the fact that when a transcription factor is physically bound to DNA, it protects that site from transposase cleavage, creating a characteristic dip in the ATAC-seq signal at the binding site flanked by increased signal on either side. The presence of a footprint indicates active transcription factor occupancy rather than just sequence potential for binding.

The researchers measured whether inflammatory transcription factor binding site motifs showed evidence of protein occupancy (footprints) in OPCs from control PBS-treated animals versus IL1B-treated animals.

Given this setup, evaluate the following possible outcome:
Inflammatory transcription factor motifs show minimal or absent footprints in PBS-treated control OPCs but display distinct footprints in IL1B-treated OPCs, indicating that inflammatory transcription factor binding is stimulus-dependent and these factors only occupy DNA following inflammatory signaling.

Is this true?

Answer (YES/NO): NO